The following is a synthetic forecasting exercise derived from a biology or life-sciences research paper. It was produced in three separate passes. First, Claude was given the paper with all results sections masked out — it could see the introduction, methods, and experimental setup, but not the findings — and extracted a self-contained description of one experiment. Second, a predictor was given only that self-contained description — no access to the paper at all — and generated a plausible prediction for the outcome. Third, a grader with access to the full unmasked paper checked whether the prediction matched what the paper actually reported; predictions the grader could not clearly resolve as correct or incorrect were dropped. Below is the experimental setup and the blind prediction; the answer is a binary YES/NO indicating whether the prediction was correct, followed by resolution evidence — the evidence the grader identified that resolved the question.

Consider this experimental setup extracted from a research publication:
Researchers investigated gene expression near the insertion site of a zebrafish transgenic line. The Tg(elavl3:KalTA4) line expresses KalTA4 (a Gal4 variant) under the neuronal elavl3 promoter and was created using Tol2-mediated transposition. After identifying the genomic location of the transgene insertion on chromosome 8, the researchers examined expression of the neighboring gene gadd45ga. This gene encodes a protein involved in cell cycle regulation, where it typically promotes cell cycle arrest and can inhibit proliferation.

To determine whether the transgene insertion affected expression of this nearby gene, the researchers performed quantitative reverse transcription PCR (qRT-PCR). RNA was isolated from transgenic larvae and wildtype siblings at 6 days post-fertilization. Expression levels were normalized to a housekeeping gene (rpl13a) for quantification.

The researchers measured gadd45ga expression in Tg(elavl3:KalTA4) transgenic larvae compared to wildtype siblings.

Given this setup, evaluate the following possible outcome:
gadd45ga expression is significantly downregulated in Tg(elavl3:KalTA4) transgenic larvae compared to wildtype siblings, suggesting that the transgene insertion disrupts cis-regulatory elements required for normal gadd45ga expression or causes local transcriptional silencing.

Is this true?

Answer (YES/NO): YES